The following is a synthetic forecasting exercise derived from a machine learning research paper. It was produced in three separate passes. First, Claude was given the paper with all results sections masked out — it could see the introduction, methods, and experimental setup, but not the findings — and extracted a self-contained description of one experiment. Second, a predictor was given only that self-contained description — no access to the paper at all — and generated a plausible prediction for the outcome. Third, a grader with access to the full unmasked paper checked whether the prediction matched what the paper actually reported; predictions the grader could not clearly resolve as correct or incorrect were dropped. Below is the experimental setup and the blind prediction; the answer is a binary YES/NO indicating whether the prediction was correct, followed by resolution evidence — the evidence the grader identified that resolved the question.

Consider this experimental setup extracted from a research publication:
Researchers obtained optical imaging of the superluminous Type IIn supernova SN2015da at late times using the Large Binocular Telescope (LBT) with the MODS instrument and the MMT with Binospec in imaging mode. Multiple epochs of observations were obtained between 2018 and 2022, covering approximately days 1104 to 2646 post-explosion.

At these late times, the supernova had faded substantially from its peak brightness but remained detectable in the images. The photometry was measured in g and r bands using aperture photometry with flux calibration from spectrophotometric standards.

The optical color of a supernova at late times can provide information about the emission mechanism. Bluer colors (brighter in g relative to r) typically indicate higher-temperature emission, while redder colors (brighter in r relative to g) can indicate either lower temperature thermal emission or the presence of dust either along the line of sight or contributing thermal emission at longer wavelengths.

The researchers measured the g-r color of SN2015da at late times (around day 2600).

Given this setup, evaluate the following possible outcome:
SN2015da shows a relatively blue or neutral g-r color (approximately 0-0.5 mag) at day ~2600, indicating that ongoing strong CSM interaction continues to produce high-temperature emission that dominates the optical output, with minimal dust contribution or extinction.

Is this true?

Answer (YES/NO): NO